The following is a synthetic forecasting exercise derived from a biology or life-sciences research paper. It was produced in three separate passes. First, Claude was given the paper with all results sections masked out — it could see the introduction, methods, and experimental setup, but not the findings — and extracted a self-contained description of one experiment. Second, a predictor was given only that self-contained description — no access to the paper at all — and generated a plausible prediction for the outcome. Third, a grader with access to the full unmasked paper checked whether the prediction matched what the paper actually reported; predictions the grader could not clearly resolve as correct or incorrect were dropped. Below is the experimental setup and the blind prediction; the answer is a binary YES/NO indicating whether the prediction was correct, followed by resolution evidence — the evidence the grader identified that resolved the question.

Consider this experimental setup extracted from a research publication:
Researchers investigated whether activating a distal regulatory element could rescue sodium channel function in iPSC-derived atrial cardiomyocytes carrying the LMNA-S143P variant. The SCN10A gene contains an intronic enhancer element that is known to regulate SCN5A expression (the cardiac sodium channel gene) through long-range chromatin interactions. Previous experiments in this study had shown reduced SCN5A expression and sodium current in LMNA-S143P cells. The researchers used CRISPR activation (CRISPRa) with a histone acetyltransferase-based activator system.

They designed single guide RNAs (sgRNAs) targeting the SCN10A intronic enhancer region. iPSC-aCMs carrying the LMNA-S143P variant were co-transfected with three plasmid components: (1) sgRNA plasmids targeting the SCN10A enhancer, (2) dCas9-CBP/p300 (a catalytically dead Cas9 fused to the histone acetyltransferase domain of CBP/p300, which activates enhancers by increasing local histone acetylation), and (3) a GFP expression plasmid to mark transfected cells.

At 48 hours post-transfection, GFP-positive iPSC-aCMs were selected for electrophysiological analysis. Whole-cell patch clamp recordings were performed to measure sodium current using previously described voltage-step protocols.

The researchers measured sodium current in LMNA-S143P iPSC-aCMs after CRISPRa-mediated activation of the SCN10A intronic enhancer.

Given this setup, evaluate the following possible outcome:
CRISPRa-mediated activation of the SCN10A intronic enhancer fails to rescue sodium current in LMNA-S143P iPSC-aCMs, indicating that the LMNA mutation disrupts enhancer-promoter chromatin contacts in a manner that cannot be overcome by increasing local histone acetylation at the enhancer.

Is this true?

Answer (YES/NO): NO